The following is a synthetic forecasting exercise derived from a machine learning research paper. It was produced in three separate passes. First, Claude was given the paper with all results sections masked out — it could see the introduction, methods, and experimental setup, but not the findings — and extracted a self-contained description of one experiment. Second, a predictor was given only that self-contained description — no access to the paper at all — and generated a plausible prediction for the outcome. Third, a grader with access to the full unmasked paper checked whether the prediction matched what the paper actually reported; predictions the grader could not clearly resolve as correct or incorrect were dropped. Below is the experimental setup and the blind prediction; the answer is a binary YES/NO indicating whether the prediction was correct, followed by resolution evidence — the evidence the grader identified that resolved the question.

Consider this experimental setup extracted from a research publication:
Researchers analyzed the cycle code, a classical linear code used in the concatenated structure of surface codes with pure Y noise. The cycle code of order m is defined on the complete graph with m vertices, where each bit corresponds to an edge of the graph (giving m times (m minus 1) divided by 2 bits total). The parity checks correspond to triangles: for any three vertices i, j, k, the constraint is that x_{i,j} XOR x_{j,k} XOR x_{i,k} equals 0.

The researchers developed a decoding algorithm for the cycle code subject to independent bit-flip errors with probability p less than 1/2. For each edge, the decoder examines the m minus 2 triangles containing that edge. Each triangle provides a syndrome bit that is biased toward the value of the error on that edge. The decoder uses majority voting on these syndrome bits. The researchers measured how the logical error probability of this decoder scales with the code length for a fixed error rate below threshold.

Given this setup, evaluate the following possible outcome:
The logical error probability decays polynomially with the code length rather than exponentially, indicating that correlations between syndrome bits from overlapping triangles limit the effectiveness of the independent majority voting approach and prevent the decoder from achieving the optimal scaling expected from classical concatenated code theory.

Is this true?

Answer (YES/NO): NO